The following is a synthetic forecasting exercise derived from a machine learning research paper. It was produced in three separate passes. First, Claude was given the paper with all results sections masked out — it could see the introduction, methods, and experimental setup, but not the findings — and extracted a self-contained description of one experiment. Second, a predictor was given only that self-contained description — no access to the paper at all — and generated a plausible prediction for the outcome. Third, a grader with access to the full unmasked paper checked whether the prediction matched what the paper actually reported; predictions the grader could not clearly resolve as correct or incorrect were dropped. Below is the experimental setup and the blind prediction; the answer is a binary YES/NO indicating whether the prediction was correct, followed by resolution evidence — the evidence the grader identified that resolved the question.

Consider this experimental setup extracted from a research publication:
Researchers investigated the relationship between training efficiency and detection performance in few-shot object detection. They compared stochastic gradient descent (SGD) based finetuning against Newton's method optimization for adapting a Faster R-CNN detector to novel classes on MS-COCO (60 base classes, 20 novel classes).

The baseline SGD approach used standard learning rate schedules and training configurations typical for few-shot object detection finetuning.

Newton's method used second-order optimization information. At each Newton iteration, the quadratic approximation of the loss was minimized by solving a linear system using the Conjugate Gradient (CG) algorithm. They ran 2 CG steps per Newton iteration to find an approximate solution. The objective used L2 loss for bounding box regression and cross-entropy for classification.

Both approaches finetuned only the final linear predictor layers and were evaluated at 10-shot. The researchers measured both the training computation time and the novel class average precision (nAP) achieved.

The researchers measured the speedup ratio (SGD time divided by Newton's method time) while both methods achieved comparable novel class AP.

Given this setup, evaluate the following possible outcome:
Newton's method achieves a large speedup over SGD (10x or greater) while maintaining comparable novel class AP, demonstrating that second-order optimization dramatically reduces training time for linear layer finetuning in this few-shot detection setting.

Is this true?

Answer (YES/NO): YES